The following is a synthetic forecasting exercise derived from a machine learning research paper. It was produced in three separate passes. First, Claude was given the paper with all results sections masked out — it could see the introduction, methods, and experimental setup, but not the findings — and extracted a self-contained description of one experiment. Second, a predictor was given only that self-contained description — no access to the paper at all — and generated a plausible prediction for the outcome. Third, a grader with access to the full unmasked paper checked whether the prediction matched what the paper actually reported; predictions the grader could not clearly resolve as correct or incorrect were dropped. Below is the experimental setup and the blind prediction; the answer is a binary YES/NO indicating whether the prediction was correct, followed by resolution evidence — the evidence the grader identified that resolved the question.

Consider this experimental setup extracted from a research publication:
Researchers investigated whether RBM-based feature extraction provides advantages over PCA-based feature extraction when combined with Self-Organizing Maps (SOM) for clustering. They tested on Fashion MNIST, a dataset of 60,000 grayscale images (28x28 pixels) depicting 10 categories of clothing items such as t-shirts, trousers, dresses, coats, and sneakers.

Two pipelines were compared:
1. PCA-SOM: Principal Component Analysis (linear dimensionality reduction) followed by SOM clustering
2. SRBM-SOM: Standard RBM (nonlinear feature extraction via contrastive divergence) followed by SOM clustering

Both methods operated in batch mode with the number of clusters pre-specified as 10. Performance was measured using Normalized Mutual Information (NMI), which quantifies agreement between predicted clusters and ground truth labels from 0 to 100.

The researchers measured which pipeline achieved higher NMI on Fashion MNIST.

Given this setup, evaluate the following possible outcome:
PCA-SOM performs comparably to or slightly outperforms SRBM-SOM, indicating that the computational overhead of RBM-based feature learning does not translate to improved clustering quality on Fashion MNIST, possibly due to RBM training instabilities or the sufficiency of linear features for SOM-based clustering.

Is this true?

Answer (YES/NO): YES